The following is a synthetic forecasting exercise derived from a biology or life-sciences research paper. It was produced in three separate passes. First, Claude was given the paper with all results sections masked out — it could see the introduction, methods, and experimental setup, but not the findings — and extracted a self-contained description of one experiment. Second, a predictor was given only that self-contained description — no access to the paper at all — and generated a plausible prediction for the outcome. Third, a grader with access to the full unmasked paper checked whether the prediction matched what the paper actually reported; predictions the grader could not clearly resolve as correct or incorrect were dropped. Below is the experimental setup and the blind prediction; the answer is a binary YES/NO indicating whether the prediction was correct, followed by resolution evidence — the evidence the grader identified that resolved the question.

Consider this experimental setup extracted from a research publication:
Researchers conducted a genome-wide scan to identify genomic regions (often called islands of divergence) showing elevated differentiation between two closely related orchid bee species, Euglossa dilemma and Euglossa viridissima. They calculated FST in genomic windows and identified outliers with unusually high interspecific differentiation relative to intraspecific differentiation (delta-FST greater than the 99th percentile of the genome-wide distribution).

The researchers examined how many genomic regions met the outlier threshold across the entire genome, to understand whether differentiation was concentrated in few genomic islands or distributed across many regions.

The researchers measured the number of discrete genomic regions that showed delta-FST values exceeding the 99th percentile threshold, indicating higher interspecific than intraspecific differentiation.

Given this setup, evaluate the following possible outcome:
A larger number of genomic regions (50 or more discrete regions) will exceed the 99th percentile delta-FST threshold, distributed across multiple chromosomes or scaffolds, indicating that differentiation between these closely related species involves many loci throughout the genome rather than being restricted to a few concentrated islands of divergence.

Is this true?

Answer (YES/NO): NO